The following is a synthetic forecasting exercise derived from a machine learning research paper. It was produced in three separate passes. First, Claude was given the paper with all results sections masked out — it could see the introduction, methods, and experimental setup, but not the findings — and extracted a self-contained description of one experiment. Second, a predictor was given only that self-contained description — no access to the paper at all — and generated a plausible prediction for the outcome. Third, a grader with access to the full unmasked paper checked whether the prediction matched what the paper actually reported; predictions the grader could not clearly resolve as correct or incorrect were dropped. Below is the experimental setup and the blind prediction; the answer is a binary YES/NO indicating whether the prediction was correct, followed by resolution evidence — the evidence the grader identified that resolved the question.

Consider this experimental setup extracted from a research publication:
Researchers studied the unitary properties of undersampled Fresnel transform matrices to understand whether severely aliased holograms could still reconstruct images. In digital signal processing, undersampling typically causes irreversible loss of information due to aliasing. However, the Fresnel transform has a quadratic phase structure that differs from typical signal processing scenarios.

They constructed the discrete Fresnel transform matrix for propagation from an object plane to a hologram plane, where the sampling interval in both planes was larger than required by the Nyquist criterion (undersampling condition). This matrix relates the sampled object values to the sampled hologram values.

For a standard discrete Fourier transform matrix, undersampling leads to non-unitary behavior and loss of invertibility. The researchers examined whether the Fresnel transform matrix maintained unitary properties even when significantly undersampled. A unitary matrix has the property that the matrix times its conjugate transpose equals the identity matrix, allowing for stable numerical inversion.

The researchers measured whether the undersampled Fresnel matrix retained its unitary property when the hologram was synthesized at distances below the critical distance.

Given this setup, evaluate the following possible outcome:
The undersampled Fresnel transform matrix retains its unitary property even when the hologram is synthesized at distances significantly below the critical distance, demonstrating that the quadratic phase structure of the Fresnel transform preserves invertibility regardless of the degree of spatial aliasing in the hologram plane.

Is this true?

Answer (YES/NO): YES